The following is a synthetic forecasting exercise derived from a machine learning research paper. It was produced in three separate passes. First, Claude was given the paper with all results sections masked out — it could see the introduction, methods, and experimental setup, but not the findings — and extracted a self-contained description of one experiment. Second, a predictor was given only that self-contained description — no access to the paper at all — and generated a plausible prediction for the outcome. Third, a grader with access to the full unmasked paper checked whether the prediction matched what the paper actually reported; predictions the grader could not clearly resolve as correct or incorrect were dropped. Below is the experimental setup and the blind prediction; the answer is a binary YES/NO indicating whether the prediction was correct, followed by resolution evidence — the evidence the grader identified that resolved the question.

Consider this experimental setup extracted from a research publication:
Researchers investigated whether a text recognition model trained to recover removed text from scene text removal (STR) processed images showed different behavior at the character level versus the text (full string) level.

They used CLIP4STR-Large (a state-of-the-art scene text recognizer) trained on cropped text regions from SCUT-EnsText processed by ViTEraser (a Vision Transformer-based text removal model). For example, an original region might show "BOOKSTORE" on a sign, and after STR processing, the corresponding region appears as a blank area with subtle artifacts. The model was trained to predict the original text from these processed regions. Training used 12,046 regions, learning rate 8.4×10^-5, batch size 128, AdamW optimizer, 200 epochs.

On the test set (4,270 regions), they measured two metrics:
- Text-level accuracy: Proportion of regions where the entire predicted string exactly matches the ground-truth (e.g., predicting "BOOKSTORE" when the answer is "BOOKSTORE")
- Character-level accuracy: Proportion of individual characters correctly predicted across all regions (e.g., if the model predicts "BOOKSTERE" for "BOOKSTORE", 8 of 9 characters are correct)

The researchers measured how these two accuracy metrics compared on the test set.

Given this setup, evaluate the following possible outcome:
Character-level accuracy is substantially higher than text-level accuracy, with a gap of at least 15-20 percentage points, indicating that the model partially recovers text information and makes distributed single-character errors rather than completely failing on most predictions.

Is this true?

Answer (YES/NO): NO